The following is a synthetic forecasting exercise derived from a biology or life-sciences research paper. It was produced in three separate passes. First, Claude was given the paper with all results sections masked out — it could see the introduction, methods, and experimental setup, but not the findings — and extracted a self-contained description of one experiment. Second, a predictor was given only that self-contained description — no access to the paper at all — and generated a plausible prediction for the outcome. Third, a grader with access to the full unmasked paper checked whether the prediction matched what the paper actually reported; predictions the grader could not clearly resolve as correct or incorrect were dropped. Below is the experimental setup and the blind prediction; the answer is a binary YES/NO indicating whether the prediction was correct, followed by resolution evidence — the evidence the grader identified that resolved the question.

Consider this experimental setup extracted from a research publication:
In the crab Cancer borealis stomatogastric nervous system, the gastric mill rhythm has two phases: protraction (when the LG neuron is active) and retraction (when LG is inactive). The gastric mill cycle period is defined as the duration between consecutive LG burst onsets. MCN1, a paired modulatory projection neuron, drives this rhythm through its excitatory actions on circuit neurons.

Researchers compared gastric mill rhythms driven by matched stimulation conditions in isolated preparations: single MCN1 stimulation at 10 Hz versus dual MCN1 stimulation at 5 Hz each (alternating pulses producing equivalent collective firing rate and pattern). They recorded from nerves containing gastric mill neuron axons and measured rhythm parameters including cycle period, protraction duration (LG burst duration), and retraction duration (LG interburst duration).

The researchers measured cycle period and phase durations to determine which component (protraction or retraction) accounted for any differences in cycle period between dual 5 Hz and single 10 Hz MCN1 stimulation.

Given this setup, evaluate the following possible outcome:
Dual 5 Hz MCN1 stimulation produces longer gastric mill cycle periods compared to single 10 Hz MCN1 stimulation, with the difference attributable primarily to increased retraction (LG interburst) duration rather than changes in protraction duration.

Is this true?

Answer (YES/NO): YES